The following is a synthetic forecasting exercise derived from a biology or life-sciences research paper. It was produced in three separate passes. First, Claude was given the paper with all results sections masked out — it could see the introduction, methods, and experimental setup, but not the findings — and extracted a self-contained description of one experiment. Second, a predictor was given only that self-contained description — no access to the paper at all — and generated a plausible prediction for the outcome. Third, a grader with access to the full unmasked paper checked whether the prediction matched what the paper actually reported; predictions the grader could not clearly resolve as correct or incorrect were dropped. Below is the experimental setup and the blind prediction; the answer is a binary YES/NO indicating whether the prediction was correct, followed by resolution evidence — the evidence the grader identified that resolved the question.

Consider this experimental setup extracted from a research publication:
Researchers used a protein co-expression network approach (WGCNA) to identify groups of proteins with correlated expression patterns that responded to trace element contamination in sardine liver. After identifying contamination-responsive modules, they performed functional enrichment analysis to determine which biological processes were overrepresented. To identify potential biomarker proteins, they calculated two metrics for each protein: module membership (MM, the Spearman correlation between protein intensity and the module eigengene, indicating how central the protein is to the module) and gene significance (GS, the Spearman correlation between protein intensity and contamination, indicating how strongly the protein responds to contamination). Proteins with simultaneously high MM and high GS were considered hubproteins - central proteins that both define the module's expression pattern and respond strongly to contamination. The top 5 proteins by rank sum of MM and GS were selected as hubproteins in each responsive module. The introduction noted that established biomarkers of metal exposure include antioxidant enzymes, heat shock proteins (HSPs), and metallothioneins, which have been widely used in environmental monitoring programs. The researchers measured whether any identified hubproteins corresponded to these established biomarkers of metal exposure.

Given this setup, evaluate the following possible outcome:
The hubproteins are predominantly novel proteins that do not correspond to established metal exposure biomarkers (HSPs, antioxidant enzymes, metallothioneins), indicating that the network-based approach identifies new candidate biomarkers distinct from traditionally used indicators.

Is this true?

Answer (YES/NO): NO